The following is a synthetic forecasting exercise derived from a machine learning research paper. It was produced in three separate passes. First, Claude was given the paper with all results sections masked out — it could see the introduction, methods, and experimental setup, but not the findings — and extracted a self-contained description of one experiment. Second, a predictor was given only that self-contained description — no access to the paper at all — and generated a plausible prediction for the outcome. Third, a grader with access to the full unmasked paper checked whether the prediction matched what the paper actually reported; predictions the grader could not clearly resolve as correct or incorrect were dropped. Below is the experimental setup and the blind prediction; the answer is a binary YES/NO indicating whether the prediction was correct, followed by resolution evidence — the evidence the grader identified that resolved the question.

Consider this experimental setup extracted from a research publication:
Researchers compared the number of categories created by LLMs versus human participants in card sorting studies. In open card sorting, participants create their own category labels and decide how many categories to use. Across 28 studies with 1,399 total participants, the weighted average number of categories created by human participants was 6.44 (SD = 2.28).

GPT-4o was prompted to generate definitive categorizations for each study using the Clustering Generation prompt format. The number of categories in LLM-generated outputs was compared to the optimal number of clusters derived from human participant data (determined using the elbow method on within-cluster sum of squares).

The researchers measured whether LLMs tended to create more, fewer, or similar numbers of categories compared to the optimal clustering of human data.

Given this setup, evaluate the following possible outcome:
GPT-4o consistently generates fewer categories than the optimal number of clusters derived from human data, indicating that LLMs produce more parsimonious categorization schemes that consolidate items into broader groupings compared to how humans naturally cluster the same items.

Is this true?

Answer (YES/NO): NO